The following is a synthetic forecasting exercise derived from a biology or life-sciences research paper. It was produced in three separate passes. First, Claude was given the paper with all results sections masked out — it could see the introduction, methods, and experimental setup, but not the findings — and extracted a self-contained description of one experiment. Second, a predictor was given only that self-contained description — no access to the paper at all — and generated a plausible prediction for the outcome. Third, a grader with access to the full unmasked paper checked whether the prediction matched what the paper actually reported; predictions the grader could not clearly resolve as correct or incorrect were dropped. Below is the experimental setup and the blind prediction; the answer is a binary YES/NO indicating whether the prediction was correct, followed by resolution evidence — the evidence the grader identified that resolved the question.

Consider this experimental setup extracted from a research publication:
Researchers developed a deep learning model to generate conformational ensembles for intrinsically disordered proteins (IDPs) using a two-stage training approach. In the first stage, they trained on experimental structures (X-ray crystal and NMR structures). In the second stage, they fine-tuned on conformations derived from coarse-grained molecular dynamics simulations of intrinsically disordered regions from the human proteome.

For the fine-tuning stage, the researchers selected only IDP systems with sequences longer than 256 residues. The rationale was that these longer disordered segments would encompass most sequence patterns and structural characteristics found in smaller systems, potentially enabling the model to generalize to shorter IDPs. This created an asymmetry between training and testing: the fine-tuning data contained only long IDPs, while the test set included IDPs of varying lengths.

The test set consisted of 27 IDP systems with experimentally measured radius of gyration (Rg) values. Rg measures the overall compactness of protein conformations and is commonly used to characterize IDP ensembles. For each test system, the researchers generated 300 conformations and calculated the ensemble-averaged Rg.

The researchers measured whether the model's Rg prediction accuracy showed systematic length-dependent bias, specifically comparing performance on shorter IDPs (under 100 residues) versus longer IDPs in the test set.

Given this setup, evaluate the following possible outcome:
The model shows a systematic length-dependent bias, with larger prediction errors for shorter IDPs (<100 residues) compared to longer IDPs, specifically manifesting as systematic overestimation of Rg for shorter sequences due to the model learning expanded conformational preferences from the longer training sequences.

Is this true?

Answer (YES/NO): NO